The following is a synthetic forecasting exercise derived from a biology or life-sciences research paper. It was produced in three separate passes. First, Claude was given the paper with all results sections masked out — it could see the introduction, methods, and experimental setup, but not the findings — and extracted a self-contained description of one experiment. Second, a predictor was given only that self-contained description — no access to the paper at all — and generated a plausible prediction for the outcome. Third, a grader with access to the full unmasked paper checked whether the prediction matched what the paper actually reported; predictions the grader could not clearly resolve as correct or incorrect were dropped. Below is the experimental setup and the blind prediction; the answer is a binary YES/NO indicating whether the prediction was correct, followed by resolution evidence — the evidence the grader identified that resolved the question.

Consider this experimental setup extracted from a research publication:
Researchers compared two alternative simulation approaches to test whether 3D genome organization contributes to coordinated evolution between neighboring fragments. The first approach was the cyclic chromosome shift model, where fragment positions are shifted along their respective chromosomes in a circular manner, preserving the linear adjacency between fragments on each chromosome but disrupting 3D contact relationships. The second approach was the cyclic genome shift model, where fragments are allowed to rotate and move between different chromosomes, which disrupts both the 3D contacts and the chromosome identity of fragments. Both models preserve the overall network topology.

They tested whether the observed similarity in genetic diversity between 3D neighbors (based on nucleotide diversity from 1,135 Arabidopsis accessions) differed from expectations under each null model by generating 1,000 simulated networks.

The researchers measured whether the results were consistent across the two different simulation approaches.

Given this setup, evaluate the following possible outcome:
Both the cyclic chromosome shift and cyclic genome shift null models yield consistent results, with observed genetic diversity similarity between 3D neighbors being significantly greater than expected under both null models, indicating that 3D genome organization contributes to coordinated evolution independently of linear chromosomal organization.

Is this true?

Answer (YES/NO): YES